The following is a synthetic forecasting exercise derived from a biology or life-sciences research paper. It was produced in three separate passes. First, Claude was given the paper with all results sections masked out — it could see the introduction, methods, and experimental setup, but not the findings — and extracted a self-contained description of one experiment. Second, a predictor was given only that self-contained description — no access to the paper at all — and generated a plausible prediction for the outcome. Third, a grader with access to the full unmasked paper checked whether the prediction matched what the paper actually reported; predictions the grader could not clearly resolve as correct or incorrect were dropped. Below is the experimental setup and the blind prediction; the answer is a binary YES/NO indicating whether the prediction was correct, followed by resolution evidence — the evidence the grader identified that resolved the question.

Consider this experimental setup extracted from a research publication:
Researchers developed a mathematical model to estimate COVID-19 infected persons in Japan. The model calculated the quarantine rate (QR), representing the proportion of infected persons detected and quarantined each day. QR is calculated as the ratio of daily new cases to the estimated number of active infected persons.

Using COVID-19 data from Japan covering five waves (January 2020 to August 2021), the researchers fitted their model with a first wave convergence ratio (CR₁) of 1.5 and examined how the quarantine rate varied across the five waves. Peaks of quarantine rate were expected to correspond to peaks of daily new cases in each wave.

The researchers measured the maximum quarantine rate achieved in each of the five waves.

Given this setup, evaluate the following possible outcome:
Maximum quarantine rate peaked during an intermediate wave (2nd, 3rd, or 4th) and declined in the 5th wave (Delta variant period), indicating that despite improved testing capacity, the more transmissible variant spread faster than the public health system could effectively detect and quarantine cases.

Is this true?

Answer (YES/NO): NO